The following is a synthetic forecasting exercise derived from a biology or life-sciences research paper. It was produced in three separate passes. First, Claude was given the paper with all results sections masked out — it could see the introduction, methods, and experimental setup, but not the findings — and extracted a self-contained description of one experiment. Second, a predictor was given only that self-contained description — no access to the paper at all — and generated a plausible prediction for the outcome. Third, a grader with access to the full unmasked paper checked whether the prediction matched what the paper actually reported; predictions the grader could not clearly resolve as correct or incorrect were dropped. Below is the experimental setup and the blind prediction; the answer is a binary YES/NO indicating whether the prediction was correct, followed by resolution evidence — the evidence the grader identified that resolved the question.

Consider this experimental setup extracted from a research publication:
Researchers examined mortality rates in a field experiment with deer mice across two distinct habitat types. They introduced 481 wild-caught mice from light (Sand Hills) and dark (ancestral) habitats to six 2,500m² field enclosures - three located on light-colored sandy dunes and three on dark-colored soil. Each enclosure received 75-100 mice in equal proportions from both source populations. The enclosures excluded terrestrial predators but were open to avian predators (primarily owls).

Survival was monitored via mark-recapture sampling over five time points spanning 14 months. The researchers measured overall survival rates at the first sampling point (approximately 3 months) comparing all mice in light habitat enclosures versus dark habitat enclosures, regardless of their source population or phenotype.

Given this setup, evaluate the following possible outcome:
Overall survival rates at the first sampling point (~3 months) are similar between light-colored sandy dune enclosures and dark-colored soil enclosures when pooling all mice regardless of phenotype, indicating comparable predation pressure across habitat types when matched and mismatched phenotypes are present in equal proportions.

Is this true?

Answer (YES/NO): NO